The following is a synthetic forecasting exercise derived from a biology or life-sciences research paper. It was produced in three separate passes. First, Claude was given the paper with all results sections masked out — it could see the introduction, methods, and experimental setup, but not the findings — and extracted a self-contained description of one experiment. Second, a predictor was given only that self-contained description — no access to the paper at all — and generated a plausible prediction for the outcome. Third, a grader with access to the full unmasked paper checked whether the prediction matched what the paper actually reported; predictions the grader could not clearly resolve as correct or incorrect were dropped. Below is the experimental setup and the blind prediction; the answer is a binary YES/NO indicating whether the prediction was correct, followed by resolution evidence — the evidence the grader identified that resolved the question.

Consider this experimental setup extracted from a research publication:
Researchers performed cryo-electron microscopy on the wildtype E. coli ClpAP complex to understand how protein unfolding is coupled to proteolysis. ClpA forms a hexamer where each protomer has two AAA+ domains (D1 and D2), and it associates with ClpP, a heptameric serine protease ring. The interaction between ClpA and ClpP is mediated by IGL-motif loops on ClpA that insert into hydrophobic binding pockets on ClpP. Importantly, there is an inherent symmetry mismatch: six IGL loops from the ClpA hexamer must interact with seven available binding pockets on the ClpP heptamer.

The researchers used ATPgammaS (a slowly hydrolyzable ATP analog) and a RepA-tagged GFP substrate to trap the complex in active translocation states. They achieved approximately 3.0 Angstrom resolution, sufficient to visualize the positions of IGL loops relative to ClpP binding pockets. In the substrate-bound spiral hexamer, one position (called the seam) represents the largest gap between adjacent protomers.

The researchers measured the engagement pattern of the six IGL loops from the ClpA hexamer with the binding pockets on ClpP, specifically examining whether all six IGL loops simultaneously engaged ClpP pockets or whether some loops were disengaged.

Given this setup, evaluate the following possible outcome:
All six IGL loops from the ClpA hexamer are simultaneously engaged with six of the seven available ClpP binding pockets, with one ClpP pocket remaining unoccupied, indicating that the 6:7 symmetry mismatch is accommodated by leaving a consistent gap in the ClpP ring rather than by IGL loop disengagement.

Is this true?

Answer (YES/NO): NO